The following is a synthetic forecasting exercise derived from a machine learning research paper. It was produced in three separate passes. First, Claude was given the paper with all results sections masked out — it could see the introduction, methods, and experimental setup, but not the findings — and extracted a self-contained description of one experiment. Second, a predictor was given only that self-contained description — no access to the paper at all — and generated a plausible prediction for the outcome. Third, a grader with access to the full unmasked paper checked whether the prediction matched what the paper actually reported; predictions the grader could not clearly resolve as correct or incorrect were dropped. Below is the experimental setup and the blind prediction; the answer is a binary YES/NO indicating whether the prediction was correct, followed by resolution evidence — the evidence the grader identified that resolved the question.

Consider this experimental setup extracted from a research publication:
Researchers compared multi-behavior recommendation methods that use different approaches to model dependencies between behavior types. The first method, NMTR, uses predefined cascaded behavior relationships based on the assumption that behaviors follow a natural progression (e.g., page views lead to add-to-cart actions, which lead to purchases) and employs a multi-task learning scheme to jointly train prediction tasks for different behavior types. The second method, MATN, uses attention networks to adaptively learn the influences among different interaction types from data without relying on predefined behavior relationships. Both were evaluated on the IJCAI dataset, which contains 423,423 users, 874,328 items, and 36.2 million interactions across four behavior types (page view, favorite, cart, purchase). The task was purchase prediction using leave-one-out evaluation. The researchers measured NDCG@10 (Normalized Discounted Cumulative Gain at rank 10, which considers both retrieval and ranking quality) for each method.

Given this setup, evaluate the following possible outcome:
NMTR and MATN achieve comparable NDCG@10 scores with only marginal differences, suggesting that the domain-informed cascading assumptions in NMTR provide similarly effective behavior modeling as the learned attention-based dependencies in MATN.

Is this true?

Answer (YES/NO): YES